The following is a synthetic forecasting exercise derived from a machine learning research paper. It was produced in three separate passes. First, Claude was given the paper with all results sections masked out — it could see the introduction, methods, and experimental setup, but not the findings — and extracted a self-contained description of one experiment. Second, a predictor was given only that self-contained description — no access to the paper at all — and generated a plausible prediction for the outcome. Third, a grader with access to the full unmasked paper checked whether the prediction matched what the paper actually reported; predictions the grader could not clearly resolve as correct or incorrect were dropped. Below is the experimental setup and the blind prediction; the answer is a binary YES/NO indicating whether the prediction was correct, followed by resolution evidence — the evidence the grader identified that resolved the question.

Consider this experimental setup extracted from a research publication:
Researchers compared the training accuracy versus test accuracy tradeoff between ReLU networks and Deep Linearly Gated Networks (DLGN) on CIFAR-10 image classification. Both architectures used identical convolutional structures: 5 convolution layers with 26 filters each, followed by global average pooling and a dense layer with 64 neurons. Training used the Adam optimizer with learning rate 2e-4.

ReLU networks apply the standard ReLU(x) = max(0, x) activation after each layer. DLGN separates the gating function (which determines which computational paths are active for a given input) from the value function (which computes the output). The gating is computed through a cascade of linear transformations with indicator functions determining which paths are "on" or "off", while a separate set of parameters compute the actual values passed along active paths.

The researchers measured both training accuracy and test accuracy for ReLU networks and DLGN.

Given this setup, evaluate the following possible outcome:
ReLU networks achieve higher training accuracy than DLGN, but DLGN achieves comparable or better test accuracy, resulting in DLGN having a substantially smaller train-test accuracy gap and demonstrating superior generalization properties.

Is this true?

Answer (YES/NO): YES